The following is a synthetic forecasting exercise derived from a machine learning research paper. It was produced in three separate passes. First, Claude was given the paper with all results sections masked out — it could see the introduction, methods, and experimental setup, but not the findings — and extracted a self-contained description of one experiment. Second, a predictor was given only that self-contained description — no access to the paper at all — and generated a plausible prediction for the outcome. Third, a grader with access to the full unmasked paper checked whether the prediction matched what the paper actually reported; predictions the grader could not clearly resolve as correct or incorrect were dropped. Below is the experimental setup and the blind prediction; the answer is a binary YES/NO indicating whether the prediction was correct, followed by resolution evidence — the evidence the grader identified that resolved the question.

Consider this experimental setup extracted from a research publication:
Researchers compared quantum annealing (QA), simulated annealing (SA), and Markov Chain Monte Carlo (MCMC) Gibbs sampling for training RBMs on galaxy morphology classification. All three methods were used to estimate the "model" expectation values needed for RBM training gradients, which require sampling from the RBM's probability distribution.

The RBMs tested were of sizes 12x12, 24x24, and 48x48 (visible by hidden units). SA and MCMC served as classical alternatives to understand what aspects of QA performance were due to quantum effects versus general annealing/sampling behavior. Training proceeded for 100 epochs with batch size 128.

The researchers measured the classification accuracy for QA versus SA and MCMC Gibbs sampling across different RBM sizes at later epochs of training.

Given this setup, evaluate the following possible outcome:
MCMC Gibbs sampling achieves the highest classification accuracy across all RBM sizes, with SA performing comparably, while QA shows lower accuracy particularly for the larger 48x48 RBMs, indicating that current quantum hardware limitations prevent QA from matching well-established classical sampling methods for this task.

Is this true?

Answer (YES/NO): NO